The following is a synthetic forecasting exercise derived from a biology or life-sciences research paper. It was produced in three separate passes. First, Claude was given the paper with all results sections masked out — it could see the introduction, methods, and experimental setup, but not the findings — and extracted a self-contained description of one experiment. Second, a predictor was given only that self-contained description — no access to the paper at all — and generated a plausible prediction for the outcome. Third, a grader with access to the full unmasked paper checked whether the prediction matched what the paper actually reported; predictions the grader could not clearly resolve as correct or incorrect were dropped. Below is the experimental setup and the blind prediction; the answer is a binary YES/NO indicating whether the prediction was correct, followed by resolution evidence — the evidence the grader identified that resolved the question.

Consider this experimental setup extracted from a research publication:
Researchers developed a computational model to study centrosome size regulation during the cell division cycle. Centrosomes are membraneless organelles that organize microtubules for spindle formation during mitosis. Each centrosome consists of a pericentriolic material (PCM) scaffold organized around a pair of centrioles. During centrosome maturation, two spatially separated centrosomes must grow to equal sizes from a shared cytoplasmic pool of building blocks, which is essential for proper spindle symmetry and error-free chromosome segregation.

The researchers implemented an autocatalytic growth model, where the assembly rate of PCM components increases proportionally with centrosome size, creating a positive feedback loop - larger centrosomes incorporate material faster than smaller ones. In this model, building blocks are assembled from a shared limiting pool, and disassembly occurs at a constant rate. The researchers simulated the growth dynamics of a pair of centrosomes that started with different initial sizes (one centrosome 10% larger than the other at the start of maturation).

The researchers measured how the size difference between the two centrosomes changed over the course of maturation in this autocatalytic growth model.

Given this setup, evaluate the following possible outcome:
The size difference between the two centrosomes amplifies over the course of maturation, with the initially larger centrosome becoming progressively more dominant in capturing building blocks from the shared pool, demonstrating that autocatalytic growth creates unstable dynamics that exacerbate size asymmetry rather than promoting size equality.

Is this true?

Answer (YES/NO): YES